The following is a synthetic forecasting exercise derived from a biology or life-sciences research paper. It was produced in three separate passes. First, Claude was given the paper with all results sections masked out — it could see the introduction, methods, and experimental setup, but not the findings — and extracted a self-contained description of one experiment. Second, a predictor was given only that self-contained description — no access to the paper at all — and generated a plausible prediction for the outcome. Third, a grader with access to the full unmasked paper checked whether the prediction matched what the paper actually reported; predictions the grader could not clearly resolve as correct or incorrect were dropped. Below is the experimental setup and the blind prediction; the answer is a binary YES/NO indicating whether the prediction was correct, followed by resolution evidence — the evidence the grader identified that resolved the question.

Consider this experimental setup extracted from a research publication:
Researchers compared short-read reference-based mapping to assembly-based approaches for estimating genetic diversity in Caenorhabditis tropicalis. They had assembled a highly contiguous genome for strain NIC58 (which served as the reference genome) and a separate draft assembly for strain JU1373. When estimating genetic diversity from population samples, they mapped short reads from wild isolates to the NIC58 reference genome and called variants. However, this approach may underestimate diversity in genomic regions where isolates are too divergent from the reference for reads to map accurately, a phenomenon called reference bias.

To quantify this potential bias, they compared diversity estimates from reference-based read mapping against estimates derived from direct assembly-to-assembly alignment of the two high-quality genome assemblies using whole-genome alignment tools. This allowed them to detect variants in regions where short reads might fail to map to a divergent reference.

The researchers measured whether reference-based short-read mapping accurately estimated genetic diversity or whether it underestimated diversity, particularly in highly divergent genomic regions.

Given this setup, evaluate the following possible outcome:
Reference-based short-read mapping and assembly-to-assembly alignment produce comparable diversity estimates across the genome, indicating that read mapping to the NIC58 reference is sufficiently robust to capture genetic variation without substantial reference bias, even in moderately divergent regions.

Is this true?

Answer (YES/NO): NO